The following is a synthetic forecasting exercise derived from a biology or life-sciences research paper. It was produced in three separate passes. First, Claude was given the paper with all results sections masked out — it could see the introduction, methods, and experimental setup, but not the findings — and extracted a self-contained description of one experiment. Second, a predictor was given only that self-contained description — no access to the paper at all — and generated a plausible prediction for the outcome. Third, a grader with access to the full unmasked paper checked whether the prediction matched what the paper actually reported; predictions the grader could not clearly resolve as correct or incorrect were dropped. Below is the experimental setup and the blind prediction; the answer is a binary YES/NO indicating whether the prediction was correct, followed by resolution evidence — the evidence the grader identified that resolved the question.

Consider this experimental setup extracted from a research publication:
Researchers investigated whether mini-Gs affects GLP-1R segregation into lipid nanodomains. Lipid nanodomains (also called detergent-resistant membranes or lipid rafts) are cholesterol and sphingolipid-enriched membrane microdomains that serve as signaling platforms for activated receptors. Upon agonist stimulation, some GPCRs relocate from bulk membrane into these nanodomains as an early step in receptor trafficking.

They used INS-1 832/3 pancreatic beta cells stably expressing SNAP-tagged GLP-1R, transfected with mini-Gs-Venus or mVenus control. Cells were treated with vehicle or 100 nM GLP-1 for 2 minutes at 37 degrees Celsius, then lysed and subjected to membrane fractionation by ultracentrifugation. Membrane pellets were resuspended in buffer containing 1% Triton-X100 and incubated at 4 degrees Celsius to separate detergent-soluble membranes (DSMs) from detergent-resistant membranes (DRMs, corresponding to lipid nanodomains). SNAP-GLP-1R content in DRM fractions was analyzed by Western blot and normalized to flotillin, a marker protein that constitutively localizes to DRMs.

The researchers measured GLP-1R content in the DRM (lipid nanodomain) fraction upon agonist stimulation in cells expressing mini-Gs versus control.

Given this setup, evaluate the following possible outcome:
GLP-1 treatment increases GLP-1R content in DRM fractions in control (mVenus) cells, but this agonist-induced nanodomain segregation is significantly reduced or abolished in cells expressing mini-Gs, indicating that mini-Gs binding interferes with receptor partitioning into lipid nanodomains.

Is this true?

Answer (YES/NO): NO